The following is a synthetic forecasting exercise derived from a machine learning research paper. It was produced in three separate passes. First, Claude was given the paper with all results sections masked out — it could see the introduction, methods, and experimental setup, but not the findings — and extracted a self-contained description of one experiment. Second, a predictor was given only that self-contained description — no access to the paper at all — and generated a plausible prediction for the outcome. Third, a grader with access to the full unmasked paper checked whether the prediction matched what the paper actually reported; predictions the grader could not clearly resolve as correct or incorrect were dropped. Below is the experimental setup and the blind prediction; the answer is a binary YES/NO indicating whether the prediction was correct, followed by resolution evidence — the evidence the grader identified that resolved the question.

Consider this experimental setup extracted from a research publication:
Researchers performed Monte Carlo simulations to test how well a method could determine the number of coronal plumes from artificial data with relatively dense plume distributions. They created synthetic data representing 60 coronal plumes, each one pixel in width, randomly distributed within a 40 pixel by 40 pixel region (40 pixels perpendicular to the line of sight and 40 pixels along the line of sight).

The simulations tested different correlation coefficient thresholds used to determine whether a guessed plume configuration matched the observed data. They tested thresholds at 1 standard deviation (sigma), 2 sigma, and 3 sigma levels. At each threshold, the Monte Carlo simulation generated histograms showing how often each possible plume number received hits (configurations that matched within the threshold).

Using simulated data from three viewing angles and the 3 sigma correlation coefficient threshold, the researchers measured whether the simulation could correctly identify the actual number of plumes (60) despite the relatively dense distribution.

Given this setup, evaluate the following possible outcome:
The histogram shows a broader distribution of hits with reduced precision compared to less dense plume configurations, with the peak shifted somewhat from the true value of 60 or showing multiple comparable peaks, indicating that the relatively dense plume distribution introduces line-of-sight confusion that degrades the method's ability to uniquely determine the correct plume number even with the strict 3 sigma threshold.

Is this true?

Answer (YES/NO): NO